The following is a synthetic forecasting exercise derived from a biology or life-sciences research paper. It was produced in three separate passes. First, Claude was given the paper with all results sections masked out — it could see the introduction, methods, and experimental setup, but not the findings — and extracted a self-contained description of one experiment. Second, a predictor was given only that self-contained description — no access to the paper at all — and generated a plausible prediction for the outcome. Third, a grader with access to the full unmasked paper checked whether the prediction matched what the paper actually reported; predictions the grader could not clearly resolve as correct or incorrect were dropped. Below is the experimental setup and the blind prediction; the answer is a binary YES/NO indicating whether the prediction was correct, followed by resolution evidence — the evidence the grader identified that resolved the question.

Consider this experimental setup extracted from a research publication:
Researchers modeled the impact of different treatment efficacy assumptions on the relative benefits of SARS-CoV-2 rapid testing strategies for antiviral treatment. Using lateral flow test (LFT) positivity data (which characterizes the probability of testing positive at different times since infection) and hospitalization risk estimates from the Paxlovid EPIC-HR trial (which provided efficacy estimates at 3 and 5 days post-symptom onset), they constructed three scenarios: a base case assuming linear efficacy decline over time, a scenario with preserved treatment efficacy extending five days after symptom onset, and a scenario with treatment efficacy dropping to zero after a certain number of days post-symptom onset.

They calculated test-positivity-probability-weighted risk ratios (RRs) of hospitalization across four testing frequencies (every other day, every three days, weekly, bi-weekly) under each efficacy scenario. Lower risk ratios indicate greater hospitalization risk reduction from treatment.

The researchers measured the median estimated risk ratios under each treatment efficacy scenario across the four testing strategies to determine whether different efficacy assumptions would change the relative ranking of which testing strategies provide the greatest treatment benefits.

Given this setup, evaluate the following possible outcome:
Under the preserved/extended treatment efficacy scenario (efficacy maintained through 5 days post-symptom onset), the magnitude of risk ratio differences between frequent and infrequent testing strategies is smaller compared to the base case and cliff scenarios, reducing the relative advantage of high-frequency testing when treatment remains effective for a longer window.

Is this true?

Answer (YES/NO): NO